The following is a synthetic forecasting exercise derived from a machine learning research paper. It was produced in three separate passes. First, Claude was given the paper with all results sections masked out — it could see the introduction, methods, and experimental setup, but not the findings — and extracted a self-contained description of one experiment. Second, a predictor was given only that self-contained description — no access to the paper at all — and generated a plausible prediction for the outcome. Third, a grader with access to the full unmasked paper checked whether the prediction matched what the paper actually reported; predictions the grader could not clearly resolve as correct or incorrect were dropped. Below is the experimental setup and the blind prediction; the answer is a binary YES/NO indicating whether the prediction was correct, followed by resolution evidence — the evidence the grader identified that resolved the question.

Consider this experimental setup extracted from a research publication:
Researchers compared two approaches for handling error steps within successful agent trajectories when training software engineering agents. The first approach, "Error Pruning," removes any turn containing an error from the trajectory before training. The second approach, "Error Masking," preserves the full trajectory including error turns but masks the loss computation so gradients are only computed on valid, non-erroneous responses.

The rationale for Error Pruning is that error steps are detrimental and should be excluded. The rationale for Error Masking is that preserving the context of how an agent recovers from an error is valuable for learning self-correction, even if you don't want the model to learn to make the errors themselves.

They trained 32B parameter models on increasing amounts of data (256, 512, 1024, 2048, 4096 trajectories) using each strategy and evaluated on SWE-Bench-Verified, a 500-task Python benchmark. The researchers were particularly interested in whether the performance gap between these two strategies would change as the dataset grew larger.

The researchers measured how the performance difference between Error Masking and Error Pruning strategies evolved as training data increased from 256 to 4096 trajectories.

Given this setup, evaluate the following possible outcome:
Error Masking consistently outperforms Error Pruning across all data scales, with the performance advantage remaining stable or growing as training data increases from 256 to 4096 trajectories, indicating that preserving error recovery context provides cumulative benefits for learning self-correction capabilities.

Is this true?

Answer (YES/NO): YES